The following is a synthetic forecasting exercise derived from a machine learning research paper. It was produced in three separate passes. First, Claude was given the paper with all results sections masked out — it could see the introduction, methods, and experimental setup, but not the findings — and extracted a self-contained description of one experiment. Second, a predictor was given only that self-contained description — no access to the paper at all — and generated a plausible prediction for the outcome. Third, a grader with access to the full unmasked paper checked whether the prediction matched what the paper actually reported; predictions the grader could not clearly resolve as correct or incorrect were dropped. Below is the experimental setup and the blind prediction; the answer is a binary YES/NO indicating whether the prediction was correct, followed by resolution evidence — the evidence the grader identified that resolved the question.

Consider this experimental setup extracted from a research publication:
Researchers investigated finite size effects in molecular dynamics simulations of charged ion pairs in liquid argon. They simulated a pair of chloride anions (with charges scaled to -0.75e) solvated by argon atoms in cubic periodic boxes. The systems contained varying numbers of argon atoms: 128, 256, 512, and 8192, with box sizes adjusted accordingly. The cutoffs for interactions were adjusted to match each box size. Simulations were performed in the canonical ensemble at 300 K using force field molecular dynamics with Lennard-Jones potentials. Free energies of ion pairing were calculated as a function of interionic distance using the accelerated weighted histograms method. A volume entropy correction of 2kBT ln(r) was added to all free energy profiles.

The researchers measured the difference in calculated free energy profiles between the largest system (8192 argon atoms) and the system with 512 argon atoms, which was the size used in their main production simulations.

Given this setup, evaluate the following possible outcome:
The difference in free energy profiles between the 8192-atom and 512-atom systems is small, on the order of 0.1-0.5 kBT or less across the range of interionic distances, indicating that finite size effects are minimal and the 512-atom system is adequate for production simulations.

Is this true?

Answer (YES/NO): NO